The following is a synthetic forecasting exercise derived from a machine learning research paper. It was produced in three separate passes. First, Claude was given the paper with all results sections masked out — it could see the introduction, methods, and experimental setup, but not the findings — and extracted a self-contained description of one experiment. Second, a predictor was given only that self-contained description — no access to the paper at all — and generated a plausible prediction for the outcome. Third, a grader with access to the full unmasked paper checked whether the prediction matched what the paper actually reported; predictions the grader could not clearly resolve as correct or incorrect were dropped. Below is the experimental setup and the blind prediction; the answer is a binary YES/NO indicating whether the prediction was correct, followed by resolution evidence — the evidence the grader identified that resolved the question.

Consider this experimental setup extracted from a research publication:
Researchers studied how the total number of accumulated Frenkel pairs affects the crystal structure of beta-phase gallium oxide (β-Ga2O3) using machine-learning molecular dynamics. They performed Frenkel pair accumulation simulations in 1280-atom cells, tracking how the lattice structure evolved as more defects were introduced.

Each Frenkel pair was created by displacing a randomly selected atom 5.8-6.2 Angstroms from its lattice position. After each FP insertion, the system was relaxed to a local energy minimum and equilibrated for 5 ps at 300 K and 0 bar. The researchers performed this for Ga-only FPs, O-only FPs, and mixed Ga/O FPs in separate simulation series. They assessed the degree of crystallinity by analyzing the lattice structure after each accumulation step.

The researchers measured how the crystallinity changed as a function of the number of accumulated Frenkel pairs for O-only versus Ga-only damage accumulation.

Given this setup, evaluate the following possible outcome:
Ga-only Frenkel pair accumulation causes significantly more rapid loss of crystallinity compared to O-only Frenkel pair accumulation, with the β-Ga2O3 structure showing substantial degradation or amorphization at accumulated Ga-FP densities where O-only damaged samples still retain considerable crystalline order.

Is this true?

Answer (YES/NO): NO